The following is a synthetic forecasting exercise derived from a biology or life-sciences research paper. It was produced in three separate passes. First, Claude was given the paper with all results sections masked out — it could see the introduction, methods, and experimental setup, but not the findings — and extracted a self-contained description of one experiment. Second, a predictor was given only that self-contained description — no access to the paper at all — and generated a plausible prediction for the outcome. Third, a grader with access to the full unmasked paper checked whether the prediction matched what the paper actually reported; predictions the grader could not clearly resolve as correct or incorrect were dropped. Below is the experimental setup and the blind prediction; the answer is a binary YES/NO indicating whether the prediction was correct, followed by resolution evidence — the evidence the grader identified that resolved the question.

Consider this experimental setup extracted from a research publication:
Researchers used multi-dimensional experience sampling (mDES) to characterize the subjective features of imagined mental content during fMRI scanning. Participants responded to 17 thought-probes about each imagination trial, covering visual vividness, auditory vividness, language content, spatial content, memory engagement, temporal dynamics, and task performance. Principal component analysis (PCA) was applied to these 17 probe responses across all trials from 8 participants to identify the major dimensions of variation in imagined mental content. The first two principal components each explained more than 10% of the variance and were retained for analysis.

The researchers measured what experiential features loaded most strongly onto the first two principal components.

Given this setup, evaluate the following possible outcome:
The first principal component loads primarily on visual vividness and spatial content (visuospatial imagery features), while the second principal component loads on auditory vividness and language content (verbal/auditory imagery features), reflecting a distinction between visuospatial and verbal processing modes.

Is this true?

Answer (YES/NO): NO